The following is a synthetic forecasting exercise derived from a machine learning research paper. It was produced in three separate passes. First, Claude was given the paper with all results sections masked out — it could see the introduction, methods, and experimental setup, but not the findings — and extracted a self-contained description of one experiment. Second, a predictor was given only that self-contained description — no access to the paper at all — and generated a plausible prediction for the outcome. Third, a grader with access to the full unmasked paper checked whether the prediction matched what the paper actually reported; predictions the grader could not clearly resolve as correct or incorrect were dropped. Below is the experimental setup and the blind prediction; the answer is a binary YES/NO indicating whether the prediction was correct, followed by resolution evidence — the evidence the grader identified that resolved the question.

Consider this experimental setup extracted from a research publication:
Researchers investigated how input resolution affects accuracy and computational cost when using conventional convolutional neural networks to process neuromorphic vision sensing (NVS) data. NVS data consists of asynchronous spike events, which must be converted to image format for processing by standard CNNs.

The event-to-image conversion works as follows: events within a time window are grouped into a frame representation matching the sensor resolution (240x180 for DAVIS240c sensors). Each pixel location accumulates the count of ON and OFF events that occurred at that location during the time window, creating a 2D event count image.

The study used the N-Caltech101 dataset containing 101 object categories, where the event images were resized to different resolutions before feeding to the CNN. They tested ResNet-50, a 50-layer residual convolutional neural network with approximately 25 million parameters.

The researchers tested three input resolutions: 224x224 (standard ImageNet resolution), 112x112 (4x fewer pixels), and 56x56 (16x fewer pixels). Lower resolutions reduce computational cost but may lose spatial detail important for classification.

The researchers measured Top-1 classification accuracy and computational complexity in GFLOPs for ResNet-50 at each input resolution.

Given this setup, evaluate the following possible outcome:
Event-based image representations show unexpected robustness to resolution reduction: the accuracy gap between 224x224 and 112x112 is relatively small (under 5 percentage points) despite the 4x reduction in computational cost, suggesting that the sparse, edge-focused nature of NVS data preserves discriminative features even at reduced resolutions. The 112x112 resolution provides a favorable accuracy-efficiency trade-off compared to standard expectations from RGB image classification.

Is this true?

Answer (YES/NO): NO